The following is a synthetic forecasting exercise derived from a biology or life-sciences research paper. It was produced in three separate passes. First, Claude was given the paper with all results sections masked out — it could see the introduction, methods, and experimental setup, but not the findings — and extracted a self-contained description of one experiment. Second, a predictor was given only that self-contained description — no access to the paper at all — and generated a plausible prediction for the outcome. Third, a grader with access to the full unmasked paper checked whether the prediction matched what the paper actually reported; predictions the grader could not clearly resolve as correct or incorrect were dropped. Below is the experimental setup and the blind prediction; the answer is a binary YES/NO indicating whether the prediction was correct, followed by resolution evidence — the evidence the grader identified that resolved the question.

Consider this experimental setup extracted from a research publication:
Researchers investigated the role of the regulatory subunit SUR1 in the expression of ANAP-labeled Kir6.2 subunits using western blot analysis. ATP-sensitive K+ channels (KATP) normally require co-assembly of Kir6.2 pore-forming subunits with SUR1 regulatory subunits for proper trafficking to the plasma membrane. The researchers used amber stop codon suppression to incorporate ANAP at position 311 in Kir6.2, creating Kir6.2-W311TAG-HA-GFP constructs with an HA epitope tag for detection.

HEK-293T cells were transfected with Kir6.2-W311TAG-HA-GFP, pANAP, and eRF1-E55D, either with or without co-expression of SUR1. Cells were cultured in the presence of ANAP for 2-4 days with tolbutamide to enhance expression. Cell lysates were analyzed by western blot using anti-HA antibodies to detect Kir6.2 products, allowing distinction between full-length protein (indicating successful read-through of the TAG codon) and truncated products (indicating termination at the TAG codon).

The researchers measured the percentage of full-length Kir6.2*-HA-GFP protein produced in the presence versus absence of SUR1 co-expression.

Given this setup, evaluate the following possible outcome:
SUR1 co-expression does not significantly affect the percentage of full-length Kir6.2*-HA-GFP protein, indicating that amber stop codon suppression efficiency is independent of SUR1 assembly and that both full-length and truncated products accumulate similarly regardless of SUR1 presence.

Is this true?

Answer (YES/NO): NO